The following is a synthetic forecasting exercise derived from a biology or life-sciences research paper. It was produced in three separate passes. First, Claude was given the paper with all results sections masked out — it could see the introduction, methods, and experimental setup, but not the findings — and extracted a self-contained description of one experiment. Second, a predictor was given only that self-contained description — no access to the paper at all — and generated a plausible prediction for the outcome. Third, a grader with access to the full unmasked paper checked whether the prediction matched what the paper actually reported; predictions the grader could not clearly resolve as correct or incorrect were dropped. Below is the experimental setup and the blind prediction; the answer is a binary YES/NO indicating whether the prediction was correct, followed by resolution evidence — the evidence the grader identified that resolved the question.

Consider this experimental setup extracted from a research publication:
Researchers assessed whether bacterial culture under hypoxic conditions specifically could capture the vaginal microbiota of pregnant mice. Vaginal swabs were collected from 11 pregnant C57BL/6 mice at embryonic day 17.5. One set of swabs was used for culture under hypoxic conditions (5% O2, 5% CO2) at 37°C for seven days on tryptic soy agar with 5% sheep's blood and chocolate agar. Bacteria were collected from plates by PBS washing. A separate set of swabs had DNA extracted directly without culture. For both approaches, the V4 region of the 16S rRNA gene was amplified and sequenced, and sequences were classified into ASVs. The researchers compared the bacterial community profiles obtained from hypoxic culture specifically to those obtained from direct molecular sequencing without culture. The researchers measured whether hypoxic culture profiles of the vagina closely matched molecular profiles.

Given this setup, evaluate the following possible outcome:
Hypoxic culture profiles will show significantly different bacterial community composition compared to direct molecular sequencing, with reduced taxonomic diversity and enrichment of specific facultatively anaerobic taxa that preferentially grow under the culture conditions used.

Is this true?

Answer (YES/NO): NO